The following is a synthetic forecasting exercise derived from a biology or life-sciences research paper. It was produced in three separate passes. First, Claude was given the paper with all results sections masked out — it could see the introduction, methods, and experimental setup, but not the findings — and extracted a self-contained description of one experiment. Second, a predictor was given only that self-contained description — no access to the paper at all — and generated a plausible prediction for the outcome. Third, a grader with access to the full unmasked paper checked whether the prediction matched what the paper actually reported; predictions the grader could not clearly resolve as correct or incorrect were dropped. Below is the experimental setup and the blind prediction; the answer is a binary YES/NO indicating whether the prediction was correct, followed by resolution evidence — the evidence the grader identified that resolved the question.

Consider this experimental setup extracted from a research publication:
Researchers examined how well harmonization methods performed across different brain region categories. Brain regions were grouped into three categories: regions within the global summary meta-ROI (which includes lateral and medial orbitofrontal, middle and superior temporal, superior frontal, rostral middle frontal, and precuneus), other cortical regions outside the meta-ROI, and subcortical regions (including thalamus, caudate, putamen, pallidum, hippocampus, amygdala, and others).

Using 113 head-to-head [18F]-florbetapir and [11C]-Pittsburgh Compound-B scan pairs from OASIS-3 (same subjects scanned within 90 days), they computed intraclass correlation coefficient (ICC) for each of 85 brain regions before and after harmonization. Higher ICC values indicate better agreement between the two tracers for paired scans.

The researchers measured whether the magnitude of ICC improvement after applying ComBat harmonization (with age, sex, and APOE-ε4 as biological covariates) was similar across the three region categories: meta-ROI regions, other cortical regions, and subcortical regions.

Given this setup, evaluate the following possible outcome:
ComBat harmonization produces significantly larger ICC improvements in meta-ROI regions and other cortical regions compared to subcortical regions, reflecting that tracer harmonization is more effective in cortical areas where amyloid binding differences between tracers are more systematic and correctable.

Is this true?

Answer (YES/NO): YES